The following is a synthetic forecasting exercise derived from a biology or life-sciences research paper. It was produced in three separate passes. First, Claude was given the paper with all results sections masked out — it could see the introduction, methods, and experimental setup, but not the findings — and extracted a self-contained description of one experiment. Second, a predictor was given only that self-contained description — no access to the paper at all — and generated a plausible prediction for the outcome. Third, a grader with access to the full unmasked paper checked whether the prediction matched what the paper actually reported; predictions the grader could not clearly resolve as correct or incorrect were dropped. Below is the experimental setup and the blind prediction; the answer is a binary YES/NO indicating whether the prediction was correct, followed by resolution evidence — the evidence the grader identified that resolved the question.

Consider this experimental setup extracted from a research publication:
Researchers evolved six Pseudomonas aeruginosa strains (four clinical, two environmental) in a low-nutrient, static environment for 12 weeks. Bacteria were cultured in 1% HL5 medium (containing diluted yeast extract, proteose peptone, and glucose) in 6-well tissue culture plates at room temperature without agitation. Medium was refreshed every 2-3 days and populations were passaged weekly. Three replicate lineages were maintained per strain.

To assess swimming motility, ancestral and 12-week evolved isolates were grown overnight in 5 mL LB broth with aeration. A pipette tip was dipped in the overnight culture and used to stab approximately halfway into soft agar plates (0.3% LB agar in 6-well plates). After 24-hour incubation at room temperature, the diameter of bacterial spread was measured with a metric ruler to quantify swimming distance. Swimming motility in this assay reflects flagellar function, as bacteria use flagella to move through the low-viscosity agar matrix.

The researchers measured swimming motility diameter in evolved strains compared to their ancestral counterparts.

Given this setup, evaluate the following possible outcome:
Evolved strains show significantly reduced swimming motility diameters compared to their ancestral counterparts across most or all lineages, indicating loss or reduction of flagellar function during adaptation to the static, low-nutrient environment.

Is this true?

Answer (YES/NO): YES